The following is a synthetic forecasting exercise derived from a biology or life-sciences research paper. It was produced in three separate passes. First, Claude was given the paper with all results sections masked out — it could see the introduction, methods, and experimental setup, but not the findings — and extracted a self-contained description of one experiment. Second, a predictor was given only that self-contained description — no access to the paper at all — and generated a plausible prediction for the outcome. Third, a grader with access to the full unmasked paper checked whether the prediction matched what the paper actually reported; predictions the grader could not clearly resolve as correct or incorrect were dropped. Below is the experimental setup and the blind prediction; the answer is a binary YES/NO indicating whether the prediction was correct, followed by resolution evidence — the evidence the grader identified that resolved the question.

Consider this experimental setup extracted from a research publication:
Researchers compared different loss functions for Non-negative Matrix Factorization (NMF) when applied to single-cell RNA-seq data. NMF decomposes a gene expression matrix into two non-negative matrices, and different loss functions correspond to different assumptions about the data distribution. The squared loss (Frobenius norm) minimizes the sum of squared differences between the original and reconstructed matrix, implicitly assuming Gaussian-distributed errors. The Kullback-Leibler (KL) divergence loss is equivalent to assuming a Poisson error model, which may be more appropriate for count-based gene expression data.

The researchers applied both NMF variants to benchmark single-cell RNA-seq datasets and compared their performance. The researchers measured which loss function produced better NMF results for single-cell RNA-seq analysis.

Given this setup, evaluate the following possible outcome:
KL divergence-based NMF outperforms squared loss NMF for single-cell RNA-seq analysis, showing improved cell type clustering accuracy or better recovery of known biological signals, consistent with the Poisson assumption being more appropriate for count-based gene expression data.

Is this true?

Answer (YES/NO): YES